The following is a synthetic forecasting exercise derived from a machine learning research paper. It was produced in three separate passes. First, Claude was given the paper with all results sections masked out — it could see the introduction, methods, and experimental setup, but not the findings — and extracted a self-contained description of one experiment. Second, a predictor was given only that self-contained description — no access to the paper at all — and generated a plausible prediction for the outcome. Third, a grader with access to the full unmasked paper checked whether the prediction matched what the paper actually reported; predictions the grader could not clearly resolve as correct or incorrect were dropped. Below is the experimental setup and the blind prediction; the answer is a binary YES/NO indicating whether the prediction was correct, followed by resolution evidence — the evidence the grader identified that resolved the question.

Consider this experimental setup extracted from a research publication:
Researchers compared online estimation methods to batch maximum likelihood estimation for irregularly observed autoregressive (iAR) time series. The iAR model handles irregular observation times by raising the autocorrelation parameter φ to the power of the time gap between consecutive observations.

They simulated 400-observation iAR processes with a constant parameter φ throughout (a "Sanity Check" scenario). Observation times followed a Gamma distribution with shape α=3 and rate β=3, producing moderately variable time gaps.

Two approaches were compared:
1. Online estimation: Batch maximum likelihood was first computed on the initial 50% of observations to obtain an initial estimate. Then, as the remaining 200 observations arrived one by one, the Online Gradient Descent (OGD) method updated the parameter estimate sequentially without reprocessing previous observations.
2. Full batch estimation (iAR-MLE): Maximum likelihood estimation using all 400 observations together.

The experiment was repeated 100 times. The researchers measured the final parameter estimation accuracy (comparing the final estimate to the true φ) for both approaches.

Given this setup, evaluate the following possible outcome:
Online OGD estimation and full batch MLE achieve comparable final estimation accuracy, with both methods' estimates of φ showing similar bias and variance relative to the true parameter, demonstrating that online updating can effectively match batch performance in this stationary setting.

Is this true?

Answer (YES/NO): NO